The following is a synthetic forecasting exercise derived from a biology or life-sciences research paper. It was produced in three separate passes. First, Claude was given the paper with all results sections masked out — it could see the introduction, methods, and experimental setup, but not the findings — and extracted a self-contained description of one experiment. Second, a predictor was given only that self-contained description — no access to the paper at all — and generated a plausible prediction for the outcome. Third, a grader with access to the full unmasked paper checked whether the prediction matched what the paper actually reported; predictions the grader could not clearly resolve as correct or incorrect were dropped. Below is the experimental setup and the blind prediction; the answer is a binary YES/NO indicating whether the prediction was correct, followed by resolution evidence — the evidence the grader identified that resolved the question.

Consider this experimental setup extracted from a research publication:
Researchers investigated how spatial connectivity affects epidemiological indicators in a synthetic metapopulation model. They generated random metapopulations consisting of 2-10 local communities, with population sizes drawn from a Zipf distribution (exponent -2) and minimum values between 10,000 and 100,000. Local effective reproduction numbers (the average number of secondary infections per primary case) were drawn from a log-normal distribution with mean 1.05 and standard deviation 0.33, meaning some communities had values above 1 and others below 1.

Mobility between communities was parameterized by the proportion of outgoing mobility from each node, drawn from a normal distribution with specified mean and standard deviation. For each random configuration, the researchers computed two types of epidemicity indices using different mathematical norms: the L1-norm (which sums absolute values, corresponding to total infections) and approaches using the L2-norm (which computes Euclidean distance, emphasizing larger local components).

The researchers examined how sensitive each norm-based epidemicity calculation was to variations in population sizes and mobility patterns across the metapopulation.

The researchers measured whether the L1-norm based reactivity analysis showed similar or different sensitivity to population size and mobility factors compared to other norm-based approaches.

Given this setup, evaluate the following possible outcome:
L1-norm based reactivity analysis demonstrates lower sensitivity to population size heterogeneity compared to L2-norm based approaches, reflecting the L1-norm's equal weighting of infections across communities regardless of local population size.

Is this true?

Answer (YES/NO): YES